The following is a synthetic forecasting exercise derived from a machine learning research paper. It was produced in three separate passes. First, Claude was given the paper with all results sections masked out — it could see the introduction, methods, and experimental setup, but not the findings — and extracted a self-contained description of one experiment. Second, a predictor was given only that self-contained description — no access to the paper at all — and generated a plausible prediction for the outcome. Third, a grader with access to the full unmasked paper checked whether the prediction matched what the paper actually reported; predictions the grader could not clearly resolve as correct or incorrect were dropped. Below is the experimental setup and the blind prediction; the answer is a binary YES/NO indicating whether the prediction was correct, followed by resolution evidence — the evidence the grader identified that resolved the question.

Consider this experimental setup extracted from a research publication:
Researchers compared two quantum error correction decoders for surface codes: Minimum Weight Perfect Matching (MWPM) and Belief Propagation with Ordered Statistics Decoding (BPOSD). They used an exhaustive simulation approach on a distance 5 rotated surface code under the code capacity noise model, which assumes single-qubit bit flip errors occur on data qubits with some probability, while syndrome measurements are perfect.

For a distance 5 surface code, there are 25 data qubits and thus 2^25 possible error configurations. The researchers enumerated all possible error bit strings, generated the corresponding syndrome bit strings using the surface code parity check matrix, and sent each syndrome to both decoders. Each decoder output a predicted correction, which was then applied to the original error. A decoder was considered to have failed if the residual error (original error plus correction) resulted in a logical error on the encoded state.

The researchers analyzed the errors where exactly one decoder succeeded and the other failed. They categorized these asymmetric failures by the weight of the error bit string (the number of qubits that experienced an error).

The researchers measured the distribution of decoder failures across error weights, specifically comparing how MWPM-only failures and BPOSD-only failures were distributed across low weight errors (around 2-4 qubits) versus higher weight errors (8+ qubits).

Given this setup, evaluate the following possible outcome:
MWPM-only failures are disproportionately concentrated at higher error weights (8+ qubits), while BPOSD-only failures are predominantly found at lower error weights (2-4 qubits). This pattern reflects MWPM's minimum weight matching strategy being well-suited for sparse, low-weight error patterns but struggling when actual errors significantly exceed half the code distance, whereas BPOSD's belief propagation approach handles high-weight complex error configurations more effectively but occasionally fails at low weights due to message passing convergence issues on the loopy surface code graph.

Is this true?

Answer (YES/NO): YES